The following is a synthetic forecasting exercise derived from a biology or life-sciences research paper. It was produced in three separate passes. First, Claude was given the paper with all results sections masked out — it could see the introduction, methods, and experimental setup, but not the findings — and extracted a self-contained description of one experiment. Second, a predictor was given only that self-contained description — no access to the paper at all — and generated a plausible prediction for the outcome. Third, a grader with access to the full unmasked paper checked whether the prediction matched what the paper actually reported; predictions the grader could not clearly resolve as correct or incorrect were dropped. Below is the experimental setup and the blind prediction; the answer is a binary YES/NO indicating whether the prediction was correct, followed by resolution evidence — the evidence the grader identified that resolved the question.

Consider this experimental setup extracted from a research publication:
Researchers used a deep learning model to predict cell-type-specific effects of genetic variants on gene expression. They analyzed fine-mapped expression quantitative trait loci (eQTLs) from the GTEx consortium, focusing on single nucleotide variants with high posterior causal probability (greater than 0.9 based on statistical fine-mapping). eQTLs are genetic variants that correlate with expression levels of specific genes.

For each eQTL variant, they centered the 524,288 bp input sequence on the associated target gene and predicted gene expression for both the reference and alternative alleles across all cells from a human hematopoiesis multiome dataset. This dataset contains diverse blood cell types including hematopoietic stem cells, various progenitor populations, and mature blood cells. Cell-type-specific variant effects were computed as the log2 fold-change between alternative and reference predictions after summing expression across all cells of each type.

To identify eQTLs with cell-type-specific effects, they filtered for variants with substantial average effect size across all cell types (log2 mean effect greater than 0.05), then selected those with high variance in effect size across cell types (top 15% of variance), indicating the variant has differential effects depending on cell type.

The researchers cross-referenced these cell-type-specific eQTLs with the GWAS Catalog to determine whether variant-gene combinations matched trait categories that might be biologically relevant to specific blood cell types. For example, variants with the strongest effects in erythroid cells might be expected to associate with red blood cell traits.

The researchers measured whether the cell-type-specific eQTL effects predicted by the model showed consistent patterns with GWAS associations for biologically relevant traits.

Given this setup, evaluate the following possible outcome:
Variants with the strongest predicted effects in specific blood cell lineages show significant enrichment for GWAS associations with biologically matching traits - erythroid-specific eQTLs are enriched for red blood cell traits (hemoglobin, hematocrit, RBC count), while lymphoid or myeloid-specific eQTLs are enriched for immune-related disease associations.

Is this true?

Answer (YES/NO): NO